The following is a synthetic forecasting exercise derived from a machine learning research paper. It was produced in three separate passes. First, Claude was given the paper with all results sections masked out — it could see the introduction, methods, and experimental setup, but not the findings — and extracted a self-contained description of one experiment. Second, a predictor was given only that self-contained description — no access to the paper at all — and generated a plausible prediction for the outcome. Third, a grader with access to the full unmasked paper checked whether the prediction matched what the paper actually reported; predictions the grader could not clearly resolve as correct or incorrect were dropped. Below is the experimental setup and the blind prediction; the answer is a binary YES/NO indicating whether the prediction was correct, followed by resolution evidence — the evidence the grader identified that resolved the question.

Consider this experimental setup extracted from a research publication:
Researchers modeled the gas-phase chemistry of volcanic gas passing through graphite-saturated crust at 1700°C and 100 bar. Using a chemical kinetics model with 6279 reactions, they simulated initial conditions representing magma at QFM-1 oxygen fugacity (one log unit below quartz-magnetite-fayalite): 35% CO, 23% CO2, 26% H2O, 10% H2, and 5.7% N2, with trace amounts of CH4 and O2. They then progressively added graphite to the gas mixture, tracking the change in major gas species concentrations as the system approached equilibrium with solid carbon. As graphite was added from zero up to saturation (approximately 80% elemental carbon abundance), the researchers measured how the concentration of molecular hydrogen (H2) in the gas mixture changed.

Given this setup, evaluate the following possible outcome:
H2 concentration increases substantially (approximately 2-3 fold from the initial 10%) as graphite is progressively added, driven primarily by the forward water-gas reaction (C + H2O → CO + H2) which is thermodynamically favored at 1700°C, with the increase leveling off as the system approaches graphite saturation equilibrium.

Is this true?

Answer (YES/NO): YES